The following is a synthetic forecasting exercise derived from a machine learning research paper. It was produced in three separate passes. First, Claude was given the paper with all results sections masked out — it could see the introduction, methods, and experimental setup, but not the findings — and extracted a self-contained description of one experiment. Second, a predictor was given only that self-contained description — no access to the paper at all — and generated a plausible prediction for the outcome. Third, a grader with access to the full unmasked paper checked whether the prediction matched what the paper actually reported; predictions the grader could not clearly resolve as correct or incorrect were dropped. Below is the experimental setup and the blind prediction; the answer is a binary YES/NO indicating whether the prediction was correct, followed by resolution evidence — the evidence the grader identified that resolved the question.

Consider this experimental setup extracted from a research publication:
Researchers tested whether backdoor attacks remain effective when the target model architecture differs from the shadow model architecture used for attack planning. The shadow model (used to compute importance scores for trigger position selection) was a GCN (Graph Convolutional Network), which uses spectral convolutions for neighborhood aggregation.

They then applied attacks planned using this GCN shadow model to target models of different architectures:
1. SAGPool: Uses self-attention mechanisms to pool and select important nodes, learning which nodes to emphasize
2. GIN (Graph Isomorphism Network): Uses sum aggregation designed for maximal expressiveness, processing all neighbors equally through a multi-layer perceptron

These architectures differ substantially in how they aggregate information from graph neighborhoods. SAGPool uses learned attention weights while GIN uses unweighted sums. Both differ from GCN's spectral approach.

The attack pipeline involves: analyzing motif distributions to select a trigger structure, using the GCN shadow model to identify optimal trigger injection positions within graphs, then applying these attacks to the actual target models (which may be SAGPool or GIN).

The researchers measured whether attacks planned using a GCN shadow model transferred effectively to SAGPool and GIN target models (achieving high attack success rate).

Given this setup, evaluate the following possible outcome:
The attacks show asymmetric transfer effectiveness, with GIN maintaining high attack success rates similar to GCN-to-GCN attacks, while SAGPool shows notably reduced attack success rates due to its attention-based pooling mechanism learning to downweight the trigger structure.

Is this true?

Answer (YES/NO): NO